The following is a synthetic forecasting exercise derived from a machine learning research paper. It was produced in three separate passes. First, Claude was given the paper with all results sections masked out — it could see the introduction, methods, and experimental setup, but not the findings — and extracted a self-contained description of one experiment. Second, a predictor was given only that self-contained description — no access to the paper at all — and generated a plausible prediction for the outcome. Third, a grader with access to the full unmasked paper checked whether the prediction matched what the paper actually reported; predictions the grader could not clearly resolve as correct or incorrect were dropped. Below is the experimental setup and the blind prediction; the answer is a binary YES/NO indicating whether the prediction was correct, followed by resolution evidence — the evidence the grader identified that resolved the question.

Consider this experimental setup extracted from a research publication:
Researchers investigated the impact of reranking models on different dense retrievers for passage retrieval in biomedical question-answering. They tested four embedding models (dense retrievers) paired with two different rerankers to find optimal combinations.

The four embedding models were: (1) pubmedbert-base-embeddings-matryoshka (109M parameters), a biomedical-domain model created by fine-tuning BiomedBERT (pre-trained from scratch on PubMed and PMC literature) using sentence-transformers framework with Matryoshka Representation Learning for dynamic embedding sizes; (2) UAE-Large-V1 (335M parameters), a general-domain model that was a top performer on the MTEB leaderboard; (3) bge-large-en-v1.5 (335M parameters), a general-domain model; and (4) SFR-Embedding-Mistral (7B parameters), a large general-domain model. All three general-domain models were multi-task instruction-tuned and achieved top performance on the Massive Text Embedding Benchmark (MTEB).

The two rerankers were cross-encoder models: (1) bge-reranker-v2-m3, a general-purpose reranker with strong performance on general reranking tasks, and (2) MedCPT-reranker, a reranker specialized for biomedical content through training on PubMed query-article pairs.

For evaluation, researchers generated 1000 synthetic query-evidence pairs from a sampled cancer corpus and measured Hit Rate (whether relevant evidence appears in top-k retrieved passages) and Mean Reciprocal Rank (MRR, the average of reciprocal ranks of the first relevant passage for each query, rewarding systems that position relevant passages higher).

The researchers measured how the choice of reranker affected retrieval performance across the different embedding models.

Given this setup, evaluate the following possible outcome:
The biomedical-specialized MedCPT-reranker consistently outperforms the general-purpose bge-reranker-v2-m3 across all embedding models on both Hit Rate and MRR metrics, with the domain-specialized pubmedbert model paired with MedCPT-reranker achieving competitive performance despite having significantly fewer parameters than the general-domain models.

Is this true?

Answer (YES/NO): YES